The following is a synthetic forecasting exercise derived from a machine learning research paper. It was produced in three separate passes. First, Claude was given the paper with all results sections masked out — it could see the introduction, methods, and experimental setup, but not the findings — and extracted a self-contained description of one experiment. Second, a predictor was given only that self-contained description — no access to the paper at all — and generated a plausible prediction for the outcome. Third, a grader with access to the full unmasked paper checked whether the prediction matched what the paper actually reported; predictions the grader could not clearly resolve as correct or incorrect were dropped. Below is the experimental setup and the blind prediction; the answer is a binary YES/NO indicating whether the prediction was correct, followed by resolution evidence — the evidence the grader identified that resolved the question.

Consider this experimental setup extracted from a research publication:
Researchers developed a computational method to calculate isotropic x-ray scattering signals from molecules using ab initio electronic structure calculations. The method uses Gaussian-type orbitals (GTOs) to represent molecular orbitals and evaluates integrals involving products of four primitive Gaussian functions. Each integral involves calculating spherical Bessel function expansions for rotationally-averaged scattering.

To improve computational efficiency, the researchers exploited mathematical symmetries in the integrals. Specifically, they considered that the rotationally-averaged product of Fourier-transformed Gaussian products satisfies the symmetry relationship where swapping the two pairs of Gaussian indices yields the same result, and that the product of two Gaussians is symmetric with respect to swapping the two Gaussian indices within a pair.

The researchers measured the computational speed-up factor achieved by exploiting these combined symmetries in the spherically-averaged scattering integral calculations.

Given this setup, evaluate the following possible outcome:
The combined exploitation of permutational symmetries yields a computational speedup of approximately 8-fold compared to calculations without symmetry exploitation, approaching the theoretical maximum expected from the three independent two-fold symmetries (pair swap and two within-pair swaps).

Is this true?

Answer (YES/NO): YES